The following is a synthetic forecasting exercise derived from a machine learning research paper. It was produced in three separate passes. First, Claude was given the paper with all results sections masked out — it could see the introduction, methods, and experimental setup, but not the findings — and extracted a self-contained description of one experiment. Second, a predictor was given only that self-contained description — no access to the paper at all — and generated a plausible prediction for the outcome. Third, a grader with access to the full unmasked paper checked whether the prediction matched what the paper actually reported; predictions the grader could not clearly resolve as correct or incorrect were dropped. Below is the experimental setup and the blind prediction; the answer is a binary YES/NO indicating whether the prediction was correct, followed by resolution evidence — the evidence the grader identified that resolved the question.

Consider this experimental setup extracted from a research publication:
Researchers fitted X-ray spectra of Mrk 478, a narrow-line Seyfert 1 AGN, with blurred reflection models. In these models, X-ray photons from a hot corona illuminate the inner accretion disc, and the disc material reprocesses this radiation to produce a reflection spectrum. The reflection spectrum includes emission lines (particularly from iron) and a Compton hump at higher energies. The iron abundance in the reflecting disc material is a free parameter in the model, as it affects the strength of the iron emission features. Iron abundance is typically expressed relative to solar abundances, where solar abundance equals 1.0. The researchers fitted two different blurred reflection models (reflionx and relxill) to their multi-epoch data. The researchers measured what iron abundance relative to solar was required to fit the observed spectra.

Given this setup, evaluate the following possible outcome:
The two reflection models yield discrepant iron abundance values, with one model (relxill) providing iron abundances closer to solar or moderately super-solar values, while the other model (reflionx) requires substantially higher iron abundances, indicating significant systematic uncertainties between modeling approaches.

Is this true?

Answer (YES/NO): NO